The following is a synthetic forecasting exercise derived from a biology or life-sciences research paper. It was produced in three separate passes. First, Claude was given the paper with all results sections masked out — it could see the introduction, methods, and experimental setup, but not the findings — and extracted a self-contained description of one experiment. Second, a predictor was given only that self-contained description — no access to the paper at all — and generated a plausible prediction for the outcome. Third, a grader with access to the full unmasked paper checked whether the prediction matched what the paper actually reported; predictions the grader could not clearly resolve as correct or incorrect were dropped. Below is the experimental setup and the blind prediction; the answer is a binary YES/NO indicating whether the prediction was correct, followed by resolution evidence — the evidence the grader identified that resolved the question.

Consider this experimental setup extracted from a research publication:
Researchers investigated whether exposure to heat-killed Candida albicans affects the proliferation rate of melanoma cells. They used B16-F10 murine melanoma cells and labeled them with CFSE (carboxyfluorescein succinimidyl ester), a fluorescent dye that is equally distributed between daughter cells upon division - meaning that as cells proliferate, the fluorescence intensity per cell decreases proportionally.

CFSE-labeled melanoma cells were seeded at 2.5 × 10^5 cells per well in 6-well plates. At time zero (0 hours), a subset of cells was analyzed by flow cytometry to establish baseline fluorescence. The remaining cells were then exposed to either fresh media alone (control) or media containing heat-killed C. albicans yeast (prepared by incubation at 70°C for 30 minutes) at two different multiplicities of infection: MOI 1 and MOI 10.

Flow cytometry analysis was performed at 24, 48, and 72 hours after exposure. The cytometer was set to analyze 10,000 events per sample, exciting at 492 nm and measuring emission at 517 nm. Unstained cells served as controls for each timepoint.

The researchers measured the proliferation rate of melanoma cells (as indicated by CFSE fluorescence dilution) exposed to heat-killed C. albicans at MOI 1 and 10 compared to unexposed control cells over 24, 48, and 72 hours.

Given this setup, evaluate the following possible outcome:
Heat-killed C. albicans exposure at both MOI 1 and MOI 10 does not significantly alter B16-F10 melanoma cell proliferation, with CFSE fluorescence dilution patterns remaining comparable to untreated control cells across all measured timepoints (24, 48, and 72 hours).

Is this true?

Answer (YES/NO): YES